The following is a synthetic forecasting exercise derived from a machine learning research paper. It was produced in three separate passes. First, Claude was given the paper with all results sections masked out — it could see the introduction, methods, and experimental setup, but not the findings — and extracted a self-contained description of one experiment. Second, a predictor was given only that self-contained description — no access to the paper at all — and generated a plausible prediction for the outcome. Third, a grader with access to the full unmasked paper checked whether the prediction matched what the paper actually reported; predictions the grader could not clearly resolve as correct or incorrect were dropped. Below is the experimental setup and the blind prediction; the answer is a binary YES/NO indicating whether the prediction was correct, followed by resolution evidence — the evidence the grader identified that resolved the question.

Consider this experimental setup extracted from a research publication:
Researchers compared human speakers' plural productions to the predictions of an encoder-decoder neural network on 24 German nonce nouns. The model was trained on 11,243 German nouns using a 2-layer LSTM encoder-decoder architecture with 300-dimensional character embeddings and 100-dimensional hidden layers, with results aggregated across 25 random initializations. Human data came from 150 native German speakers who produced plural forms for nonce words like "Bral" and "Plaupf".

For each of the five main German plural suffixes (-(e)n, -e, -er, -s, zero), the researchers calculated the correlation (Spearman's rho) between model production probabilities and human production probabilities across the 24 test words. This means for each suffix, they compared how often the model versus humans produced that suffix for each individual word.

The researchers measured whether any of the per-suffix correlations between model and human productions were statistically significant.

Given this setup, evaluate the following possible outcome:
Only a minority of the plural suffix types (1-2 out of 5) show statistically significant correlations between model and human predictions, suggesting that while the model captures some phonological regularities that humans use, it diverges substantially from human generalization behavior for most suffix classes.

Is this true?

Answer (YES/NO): NO